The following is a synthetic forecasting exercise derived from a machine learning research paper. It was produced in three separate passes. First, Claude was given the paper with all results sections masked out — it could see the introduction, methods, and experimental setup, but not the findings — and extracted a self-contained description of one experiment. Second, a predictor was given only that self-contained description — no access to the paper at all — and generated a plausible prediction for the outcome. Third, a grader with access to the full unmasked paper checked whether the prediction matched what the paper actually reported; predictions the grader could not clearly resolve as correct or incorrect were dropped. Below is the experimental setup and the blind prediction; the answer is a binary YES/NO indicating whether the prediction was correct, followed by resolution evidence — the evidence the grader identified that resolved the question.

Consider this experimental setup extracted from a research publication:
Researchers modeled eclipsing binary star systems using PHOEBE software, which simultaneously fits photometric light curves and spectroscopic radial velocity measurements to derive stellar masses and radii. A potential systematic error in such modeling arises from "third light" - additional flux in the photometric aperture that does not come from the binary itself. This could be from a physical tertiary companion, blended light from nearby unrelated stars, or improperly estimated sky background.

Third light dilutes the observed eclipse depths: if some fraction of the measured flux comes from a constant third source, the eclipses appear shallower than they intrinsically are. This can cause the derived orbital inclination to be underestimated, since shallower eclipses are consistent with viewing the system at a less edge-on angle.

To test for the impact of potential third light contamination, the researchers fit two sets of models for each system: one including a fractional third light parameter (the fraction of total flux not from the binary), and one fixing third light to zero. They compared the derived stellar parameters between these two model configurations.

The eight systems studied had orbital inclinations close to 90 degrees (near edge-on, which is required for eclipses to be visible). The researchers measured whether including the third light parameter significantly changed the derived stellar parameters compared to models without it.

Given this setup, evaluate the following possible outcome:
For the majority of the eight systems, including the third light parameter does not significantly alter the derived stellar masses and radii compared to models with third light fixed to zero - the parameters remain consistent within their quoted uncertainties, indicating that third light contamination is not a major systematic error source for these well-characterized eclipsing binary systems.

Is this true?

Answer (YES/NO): YES